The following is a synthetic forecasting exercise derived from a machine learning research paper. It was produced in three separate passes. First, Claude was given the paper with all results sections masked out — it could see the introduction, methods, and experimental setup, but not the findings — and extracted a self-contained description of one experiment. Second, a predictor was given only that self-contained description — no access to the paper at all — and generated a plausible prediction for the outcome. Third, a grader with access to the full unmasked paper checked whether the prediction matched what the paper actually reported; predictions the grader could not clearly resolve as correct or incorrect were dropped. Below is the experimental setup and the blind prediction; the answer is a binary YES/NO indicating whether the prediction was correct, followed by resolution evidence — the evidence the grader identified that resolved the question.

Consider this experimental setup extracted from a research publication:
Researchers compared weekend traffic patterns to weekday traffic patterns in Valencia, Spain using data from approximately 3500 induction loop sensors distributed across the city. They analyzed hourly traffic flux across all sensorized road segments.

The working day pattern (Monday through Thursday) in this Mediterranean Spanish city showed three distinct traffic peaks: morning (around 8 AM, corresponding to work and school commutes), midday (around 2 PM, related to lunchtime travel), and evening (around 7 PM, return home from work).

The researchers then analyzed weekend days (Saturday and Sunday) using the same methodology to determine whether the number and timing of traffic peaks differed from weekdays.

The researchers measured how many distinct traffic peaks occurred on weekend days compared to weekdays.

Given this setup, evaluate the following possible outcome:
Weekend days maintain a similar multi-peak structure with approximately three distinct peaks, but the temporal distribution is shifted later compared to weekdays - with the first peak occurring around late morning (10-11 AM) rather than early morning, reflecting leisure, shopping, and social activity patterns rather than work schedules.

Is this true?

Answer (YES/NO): NO